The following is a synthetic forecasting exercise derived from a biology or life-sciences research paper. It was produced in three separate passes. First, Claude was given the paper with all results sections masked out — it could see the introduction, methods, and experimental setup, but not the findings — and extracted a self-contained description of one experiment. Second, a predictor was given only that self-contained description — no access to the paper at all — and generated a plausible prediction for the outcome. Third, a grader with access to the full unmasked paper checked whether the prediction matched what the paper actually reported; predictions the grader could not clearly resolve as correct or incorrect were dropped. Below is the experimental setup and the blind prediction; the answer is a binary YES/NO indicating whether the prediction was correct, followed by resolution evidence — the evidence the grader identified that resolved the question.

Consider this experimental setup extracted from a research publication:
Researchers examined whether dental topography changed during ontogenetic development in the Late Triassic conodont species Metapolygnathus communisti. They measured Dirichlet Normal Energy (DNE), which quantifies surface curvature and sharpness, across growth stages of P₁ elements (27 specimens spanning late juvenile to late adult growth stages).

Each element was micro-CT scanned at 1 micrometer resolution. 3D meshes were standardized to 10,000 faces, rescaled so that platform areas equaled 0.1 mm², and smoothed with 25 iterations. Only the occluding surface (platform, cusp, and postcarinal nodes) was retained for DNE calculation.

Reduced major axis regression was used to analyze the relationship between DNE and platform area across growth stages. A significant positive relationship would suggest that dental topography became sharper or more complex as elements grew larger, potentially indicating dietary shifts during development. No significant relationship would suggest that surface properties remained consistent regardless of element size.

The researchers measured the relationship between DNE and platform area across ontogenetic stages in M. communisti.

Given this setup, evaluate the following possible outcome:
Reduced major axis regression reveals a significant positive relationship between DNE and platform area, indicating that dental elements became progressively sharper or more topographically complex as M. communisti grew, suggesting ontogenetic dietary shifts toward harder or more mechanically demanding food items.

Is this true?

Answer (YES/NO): NO